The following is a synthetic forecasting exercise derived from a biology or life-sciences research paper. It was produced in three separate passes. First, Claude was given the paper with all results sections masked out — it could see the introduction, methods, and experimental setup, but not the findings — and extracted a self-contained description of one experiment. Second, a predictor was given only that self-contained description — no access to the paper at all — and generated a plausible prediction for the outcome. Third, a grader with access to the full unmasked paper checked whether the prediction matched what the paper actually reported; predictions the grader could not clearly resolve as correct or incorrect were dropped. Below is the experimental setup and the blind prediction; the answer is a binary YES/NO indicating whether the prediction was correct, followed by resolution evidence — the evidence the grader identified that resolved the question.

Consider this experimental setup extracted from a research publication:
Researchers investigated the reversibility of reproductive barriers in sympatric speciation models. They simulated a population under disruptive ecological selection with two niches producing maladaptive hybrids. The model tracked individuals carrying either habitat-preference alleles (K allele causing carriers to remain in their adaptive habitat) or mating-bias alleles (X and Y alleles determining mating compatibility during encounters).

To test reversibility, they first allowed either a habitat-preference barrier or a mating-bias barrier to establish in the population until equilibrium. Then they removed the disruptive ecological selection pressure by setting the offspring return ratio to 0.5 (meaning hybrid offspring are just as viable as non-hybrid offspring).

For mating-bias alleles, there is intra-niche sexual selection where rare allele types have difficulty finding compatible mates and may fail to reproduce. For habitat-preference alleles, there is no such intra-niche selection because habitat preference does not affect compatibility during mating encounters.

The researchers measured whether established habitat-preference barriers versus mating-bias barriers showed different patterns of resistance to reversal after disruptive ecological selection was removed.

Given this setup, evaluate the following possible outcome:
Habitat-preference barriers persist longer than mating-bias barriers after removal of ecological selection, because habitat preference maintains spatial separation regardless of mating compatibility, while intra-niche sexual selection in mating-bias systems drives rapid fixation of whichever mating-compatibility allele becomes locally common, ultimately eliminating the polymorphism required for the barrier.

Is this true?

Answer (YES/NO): YES